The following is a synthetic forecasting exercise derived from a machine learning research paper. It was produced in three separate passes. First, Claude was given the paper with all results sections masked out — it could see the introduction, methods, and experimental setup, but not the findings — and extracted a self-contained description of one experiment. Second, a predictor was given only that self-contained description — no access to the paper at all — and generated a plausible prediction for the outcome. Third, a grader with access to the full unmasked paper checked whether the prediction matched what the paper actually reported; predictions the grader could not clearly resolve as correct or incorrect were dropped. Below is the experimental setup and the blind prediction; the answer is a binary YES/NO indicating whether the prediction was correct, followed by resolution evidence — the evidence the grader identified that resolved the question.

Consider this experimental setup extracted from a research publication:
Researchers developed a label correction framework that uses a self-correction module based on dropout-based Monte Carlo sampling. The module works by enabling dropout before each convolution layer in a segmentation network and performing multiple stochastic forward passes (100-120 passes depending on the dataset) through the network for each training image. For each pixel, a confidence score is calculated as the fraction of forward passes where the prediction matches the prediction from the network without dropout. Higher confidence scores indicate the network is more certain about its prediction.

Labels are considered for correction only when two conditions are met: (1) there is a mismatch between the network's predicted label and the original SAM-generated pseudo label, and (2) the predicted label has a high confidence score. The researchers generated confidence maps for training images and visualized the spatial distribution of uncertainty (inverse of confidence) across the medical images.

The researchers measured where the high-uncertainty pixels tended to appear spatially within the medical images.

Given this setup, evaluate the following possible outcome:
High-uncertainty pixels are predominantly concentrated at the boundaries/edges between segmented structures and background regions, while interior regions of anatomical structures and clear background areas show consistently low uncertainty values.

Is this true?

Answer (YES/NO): YES